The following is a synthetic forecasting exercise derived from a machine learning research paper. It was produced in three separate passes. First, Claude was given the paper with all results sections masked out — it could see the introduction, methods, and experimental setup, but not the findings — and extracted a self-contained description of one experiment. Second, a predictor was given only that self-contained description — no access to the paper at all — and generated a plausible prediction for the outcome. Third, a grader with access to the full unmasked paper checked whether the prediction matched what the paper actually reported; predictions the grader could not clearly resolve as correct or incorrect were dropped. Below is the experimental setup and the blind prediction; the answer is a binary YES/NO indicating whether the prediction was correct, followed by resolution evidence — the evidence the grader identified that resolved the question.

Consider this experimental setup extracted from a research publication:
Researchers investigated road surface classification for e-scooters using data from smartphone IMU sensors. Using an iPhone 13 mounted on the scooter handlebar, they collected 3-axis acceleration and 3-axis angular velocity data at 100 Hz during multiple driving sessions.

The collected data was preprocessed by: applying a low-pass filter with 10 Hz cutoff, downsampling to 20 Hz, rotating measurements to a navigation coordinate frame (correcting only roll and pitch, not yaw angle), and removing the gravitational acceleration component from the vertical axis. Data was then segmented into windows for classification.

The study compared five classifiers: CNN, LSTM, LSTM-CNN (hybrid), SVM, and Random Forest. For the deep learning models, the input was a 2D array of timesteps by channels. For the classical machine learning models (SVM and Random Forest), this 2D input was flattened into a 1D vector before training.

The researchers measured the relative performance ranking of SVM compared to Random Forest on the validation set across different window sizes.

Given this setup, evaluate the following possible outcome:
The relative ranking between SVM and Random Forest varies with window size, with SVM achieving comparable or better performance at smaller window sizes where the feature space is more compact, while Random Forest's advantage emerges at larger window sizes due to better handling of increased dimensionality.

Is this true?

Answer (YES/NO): NO